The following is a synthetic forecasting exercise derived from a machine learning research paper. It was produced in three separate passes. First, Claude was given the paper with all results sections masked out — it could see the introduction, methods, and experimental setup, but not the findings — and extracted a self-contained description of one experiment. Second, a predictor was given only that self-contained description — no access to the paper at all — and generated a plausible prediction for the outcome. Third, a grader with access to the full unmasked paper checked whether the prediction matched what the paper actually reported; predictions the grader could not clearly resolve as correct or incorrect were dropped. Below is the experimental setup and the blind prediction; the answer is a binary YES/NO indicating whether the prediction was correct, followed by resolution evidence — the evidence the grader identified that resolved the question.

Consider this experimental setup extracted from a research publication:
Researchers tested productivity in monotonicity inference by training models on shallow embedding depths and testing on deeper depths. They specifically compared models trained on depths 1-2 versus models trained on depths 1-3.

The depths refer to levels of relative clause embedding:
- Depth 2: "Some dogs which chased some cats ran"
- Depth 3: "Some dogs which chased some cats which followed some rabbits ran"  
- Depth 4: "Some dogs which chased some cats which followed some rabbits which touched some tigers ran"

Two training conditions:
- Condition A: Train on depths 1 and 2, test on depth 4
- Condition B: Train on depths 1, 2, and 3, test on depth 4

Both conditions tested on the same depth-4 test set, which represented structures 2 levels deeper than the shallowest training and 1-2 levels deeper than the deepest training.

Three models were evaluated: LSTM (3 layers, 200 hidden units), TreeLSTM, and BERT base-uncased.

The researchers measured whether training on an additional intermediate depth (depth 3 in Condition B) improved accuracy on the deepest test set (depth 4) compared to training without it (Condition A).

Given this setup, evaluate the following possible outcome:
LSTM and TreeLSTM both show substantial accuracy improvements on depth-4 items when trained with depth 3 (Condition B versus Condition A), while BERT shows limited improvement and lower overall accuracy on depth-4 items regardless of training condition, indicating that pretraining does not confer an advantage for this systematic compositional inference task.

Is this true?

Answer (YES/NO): NO